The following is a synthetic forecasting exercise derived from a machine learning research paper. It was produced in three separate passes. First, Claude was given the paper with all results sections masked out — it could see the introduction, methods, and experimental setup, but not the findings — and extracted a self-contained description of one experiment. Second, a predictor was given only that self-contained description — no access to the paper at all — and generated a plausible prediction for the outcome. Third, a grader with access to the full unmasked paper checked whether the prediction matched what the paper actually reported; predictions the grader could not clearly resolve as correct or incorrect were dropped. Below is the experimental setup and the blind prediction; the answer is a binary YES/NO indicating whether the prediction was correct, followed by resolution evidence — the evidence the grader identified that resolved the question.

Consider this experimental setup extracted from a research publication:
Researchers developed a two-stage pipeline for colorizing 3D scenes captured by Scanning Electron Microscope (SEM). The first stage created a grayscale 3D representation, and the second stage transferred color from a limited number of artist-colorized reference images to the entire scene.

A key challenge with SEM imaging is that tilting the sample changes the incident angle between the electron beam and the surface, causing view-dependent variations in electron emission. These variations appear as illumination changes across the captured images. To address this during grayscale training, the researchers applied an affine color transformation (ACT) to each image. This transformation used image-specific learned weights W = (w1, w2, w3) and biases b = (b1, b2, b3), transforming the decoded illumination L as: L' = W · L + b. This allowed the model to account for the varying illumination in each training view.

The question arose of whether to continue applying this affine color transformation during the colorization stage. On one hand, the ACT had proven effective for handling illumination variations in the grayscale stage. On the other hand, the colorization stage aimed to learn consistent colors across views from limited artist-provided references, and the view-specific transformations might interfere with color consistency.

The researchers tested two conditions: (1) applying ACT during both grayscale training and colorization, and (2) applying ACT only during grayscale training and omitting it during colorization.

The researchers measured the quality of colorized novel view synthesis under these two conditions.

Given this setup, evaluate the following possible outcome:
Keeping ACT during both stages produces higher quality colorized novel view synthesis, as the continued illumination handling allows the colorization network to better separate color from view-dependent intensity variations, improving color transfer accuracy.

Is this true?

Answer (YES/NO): NO